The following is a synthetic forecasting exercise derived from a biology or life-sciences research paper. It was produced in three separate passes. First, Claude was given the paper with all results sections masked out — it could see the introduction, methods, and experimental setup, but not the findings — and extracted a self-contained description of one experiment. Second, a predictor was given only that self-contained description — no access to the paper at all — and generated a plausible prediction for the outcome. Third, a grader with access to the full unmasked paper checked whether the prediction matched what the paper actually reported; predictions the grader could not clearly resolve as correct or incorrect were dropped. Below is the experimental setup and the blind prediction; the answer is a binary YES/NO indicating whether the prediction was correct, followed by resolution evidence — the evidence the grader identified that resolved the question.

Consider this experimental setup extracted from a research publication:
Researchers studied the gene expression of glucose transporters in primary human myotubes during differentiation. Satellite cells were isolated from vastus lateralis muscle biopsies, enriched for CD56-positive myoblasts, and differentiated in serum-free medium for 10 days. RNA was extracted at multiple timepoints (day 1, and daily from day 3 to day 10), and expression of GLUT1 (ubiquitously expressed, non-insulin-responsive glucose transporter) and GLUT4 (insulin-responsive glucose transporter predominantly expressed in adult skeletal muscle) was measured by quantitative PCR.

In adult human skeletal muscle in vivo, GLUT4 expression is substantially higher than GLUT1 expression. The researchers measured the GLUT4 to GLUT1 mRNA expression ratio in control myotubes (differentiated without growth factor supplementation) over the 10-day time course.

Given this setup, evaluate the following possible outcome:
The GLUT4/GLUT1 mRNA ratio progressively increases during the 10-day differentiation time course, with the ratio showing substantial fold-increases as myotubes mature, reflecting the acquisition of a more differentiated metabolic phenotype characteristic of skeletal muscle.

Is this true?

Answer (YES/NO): NO